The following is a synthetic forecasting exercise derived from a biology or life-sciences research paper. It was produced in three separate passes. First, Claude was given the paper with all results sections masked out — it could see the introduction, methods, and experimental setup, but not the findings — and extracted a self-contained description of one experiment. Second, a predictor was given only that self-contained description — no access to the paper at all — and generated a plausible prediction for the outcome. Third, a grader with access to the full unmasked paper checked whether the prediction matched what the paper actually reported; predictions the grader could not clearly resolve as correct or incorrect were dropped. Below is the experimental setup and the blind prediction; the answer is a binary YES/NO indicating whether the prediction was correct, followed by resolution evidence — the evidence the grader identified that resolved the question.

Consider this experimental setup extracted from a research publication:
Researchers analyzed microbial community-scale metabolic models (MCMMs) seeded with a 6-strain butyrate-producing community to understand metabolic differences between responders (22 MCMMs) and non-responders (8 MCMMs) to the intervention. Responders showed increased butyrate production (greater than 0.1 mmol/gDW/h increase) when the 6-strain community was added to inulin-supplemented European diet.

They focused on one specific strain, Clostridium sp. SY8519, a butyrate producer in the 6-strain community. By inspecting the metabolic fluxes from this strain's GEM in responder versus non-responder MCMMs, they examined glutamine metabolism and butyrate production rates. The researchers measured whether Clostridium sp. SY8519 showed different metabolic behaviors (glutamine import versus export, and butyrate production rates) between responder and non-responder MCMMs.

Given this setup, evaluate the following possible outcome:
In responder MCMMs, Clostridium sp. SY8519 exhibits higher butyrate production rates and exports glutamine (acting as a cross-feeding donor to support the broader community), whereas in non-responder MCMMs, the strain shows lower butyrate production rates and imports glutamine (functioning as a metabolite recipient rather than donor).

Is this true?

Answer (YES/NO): NO